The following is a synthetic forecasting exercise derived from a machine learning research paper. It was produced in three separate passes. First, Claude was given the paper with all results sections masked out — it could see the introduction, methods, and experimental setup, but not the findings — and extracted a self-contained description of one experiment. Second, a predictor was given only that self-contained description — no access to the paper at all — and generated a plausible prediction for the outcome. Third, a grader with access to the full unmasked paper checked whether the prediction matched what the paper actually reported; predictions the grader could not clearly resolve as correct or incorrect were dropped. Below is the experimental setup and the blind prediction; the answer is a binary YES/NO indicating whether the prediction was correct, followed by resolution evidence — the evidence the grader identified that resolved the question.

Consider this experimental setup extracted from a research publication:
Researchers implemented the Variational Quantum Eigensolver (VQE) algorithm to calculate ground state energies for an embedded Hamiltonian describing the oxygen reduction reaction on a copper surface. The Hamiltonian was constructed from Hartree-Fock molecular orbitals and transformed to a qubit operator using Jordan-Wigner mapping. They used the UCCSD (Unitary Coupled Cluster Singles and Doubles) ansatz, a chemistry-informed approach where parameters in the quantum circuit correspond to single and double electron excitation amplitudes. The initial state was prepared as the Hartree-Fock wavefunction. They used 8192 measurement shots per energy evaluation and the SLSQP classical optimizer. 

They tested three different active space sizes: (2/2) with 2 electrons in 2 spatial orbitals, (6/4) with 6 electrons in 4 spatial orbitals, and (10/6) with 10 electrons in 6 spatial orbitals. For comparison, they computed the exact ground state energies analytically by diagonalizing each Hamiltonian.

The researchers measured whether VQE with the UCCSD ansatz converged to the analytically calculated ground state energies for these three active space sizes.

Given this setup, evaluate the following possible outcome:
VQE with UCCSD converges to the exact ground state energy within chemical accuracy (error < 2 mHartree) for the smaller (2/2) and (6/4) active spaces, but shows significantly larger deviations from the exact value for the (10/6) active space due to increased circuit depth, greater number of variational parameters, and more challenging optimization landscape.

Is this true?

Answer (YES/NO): NO